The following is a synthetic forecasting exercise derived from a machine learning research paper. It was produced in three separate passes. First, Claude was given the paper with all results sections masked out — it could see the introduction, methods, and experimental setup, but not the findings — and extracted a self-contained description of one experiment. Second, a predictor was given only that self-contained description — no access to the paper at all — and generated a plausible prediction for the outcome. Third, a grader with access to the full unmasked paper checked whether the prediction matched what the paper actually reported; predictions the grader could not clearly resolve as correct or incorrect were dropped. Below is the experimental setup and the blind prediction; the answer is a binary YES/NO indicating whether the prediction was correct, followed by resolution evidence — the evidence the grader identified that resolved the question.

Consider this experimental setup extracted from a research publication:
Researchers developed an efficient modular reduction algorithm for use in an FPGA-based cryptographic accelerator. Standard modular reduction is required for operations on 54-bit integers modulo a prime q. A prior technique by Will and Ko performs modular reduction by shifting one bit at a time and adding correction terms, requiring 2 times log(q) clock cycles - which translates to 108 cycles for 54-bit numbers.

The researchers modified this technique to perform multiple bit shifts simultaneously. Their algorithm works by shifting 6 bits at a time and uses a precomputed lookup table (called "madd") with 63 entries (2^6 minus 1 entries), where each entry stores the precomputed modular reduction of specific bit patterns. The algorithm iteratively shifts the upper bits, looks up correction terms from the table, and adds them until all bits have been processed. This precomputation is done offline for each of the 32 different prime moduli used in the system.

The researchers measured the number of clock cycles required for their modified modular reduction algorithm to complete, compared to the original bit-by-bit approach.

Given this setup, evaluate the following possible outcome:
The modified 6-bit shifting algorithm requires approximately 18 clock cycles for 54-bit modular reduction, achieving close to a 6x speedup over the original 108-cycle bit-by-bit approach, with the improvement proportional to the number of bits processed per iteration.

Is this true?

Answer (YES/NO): NO